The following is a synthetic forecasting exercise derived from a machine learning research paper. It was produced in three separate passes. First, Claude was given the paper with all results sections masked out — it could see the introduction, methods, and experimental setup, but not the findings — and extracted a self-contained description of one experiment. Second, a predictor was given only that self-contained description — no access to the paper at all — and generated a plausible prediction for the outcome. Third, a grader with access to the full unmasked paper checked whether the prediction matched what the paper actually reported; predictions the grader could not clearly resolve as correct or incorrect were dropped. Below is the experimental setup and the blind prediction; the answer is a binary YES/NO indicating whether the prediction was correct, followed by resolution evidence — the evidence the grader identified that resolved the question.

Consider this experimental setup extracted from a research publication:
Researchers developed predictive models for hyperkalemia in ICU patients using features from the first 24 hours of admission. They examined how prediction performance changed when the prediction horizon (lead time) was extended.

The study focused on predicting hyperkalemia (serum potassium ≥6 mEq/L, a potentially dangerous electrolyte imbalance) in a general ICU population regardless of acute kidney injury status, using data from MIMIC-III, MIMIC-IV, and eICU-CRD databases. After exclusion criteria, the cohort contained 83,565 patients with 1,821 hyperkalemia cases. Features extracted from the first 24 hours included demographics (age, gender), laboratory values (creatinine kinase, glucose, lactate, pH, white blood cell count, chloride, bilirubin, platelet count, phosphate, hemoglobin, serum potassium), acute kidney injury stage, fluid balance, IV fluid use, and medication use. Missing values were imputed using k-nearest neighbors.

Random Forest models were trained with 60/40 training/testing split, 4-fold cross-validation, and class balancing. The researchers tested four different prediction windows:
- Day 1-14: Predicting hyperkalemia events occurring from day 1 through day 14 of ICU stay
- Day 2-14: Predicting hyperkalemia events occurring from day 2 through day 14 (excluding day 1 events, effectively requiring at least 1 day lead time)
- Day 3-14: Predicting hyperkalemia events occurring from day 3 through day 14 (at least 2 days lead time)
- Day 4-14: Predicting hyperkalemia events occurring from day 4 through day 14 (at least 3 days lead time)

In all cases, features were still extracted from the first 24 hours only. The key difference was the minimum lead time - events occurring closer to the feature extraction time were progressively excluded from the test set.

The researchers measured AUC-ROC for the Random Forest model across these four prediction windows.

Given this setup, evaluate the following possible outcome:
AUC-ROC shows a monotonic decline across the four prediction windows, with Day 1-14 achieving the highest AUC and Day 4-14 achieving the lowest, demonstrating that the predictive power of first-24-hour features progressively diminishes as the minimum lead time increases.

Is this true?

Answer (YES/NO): NO